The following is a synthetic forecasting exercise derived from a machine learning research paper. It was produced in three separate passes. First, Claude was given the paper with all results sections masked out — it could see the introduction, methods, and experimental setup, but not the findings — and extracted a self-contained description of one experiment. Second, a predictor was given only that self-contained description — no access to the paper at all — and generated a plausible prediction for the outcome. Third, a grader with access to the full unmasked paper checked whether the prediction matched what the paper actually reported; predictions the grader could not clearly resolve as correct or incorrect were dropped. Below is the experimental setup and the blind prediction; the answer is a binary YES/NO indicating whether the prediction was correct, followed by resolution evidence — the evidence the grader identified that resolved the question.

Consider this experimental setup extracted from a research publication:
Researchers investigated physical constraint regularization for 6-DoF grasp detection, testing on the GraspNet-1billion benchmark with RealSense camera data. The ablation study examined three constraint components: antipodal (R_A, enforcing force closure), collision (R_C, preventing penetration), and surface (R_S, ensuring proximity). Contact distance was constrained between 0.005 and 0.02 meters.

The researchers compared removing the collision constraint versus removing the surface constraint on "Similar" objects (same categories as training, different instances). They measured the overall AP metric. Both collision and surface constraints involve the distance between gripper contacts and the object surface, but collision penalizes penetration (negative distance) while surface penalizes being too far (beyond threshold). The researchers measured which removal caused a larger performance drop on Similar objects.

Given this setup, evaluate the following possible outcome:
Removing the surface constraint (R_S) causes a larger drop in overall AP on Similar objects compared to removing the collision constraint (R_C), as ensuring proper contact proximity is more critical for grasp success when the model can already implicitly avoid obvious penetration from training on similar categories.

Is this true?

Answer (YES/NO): NO